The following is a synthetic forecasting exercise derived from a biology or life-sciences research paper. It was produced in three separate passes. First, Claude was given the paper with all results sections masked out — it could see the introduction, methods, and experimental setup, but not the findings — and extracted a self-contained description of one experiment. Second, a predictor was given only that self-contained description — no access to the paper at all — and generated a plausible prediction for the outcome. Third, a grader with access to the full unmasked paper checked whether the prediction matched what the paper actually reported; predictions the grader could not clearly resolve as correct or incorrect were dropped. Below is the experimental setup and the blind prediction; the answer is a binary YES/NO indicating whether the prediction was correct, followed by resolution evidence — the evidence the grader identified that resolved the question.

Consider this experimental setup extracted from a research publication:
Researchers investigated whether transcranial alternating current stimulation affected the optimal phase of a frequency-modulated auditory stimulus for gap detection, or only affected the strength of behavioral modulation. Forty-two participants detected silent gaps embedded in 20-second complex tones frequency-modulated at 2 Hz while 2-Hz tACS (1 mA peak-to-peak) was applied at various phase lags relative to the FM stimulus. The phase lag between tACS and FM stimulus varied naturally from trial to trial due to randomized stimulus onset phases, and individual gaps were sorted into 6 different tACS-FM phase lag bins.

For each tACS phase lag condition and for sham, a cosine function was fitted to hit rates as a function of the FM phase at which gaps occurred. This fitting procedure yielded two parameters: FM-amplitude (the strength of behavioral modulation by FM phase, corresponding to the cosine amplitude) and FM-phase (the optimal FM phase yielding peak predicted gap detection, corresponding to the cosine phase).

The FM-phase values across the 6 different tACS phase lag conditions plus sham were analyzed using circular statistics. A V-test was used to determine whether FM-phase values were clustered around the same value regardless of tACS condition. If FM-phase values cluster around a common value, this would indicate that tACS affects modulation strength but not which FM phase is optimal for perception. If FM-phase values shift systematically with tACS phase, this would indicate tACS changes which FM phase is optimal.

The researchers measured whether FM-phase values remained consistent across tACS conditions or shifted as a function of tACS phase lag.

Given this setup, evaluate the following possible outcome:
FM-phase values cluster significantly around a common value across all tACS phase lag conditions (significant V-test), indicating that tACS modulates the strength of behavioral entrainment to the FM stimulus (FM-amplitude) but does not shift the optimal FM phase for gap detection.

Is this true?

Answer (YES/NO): YES